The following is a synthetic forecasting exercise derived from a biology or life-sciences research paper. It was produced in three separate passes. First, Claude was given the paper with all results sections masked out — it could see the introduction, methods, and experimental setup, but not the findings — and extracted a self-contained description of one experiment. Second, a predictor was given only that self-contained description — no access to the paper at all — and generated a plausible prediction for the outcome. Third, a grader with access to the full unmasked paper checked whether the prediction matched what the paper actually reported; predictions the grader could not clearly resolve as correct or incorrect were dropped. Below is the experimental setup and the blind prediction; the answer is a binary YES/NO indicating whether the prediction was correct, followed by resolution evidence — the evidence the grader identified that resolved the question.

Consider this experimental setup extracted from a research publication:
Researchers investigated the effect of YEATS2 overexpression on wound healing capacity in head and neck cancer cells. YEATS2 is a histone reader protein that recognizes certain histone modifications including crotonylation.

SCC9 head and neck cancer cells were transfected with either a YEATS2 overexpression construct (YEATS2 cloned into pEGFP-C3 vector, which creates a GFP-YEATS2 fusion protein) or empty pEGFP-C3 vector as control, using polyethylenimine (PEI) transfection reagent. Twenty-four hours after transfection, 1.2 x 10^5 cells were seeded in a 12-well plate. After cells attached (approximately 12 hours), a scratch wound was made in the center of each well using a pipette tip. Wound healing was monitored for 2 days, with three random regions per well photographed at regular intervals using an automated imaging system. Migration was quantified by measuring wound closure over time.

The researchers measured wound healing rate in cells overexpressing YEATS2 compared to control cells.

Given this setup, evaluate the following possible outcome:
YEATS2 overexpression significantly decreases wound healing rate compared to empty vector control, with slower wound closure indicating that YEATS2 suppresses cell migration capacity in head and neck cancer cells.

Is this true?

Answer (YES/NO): NO